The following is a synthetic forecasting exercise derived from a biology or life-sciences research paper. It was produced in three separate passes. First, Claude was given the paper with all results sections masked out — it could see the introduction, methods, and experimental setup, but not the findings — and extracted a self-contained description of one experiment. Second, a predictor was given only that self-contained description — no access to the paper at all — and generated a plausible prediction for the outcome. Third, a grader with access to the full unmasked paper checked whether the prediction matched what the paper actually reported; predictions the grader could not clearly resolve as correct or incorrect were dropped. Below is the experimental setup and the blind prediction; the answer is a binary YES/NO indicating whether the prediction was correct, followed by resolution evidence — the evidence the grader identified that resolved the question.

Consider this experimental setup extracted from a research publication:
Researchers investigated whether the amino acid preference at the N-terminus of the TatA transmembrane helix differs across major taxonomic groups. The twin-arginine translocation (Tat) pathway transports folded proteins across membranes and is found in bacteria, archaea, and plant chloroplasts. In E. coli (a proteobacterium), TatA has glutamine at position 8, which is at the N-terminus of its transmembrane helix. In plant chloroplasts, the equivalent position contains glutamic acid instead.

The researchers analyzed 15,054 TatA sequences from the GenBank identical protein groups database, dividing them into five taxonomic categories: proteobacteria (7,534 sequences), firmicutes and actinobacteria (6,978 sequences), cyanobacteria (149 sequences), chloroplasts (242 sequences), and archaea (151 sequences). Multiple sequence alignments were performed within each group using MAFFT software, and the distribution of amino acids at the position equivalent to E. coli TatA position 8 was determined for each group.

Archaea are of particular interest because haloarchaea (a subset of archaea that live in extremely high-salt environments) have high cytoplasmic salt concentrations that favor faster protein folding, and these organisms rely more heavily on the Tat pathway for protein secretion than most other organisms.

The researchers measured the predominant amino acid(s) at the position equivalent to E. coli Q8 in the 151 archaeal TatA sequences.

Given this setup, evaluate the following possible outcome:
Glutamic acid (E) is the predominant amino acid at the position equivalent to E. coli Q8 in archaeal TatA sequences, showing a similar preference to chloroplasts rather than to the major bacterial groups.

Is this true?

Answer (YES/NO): YES